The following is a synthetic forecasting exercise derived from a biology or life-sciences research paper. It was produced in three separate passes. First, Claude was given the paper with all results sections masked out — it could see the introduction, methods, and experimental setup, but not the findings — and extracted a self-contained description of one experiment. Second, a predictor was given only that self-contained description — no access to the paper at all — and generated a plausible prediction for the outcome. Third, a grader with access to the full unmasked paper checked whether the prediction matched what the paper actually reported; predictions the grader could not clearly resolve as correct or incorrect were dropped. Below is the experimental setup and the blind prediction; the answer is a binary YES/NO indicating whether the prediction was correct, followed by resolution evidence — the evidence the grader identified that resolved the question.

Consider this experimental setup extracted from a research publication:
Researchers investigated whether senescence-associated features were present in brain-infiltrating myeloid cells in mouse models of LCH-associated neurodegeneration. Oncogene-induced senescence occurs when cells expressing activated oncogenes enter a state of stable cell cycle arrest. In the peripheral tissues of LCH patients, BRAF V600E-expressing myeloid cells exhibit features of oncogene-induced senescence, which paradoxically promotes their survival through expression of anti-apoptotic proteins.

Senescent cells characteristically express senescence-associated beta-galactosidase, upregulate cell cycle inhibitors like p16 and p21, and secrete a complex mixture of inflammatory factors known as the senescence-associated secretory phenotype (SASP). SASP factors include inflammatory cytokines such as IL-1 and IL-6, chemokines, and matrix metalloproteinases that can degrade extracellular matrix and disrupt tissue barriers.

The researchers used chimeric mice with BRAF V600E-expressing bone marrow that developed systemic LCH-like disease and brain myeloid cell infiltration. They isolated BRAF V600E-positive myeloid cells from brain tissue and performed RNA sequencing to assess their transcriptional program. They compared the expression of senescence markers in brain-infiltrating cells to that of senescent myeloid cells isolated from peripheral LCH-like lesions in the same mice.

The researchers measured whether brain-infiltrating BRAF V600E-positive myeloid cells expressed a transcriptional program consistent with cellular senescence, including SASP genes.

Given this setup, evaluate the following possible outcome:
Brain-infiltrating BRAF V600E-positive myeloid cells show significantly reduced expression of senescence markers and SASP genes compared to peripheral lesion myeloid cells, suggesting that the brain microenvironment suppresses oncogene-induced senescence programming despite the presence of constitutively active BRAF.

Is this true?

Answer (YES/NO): NO